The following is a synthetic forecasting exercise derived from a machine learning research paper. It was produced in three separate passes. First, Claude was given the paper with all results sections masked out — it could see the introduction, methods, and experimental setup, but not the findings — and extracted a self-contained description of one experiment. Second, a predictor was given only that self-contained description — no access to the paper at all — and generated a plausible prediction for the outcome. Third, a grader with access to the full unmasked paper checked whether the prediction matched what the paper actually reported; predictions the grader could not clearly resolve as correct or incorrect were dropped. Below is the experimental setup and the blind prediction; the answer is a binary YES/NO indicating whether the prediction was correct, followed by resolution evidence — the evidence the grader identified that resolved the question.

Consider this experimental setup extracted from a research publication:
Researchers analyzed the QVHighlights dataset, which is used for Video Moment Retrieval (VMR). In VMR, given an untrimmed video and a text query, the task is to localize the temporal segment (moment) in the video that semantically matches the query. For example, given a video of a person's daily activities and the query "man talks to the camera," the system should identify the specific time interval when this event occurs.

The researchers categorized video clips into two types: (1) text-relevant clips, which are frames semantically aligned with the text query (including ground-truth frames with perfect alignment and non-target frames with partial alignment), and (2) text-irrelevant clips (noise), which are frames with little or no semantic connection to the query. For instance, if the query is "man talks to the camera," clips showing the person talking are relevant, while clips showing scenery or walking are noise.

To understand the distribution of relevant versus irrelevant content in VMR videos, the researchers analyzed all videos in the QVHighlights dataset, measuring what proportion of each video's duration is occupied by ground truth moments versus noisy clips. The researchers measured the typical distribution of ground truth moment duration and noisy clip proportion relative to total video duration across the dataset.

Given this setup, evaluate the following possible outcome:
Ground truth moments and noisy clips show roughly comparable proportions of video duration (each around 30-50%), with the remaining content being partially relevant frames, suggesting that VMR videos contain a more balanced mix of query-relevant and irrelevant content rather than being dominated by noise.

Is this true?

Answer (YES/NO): NO